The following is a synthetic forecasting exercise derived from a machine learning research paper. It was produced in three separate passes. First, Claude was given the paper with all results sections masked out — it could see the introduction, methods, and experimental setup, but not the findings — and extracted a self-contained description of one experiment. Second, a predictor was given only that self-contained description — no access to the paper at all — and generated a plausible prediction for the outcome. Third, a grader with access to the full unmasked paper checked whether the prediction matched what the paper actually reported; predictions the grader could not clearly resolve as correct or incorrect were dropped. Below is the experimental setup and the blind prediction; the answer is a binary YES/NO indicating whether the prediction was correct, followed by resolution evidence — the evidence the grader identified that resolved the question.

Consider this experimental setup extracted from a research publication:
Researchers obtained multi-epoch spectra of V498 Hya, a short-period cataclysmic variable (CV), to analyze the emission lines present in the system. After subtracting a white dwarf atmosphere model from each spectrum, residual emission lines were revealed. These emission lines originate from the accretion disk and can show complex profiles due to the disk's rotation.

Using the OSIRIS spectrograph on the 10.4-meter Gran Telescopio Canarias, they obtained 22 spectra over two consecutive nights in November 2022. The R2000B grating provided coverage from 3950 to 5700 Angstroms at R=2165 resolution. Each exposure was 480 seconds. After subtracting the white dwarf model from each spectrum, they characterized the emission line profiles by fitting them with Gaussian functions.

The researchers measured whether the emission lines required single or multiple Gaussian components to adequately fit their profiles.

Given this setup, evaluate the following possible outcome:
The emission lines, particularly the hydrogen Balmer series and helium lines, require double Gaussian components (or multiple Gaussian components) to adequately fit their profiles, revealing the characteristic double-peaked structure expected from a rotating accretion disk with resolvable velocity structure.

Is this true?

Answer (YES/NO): NO